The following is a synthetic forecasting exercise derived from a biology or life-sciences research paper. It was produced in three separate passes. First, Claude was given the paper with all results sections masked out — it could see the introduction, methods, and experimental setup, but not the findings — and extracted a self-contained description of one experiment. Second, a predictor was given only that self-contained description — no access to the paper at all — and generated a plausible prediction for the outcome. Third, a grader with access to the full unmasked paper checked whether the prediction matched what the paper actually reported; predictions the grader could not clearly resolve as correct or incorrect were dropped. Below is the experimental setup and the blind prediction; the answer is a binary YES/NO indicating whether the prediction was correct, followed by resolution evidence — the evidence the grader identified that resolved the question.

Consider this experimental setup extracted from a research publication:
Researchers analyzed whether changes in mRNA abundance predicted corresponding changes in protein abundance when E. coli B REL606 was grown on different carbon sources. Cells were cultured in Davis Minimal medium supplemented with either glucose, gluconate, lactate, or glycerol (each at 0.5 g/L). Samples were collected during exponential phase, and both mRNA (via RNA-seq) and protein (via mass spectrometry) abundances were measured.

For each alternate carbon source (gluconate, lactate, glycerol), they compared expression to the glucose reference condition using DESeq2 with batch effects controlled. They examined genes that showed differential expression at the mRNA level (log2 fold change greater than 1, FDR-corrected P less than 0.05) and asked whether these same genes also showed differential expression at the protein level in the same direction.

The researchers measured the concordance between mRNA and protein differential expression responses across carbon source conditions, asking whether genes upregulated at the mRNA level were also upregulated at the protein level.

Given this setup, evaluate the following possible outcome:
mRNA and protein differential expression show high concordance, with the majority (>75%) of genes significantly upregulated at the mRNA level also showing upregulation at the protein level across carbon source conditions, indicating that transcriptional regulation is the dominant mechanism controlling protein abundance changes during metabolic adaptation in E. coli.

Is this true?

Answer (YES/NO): NO